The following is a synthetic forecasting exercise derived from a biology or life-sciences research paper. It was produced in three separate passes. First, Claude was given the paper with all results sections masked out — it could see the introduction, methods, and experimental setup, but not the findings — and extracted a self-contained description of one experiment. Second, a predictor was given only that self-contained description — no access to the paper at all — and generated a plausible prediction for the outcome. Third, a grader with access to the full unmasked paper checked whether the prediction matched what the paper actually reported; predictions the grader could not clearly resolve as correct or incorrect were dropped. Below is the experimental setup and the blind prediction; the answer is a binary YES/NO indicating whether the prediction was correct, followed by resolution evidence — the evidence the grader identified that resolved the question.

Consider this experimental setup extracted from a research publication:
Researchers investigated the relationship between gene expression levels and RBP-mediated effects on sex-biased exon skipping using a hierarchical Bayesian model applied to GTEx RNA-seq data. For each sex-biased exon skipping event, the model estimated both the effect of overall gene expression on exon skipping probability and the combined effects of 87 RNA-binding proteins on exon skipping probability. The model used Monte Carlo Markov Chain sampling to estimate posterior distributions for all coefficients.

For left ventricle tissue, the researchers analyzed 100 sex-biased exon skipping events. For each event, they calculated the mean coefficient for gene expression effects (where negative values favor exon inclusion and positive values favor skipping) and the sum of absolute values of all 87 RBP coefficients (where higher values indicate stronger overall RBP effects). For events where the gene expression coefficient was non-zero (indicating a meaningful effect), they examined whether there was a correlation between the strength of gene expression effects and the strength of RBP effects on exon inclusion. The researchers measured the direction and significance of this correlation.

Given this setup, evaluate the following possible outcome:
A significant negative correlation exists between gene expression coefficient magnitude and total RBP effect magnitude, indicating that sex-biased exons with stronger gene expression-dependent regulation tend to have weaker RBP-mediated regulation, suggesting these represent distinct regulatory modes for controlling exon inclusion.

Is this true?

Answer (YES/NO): YES